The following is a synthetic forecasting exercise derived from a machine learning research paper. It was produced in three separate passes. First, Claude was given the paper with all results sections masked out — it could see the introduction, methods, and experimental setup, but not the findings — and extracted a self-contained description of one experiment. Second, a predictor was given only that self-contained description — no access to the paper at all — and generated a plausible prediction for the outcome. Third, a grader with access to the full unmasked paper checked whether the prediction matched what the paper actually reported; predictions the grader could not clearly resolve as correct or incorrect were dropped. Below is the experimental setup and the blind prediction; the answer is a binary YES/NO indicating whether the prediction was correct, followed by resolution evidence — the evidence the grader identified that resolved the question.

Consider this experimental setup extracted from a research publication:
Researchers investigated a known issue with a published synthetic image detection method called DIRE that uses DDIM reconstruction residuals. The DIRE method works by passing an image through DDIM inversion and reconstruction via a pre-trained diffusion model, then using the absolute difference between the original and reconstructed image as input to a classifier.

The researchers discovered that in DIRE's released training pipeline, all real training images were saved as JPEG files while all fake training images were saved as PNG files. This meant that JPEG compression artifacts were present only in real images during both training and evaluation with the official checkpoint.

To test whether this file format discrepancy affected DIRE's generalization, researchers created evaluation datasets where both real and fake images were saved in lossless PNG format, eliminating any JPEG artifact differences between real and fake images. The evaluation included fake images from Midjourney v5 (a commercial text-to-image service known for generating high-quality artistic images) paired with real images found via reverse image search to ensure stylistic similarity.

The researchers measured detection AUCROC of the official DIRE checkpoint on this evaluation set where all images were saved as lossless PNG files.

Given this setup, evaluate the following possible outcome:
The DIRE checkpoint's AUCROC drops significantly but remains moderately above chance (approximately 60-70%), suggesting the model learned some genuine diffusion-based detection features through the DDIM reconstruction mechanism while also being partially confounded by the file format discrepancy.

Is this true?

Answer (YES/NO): NO